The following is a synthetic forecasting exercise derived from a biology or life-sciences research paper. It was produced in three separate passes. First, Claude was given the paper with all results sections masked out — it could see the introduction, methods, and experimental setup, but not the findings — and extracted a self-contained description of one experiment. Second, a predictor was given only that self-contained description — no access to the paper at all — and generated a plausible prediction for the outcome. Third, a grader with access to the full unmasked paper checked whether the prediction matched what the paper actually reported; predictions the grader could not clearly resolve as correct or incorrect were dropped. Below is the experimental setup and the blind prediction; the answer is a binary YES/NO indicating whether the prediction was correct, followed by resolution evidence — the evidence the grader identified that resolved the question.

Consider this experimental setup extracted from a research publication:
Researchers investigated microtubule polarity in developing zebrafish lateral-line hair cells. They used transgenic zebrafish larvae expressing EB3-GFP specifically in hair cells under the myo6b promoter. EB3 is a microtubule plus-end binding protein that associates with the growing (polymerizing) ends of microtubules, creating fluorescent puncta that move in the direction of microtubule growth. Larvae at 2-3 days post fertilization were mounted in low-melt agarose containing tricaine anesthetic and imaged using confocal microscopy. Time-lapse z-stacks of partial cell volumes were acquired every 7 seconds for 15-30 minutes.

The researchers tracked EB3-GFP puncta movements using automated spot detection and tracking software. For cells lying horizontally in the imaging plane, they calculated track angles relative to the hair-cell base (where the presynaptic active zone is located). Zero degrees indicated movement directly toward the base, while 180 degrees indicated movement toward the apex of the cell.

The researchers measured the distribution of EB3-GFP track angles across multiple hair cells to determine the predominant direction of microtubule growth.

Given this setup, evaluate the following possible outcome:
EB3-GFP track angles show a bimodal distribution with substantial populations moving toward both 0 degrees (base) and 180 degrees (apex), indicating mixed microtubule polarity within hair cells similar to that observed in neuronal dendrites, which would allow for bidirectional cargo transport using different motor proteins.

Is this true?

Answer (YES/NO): NO